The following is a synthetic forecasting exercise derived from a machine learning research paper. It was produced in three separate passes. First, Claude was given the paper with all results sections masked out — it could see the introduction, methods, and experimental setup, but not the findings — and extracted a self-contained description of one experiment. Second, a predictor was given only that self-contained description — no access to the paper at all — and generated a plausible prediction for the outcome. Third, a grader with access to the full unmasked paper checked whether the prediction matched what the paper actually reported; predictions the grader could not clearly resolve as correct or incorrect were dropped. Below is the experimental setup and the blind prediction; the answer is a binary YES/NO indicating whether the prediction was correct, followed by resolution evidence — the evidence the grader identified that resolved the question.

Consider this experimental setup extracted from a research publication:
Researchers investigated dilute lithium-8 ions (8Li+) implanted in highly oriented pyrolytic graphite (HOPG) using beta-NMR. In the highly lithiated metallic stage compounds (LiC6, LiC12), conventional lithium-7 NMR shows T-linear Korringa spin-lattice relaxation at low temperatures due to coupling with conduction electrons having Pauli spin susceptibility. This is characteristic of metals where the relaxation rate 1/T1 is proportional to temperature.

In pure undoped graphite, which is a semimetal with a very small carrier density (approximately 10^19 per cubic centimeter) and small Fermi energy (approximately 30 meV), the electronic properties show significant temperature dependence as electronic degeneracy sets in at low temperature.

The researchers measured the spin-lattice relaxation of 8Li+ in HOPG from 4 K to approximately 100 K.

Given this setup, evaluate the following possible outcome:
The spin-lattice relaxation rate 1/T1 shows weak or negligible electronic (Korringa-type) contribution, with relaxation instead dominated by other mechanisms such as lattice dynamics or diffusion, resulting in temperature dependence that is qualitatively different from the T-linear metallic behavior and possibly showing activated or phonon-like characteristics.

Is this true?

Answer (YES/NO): NO